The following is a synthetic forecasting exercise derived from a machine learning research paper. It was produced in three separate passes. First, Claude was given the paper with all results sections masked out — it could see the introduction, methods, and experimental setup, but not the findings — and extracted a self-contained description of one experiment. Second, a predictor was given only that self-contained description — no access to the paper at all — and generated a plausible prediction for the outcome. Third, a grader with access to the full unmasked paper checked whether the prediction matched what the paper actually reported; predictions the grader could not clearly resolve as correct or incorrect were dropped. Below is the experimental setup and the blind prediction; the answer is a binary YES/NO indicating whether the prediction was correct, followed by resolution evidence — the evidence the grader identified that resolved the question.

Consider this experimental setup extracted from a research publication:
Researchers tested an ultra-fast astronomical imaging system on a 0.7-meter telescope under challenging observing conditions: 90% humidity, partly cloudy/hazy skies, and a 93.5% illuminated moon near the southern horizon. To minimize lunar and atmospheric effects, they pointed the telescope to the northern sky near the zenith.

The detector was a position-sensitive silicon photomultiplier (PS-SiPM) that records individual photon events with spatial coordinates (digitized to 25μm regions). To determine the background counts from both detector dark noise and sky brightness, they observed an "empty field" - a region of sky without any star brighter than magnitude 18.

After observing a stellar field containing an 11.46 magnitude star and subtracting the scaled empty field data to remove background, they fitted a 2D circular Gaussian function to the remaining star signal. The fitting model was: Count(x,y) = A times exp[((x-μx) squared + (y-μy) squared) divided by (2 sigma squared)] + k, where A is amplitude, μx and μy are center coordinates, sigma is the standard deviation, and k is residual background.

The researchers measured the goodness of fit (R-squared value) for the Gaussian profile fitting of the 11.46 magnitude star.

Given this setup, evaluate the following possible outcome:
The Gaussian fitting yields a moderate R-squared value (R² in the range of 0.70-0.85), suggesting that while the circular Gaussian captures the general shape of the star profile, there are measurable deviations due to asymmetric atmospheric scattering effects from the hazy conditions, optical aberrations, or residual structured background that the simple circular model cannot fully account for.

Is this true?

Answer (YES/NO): NO